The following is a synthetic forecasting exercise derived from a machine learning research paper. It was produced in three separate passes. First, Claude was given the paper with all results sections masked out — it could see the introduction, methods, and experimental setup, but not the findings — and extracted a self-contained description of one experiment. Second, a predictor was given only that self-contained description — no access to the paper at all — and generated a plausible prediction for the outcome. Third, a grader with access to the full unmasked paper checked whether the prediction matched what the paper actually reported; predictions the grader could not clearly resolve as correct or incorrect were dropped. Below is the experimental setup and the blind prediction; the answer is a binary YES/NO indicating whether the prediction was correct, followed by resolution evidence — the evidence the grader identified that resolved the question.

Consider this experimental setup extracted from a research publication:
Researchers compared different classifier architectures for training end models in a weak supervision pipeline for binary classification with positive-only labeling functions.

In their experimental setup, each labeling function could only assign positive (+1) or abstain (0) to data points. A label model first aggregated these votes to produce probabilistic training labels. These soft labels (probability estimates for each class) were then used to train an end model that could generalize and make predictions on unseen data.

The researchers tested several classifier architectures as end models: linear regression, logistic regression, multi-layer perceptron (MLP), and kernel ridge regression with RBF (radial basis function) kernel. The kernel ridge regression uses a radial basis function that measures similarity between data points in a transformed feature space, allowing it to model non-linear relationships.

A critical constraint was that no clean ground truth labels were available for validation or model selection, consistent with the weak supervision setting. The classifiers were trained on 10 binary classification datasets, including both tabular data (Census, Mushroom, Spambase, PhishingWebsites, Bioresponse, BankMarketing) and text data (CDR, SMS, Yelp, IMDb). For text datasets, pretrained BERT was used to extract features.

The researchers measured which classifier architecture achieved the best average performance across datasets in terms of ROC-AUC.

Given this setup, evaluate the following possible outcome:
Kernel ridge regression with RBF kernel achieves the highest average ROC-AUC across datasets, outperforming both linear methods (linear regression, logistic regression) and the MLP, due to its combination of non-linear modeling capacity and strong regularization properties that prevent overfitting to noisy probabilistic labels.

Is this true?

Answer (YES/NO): YES